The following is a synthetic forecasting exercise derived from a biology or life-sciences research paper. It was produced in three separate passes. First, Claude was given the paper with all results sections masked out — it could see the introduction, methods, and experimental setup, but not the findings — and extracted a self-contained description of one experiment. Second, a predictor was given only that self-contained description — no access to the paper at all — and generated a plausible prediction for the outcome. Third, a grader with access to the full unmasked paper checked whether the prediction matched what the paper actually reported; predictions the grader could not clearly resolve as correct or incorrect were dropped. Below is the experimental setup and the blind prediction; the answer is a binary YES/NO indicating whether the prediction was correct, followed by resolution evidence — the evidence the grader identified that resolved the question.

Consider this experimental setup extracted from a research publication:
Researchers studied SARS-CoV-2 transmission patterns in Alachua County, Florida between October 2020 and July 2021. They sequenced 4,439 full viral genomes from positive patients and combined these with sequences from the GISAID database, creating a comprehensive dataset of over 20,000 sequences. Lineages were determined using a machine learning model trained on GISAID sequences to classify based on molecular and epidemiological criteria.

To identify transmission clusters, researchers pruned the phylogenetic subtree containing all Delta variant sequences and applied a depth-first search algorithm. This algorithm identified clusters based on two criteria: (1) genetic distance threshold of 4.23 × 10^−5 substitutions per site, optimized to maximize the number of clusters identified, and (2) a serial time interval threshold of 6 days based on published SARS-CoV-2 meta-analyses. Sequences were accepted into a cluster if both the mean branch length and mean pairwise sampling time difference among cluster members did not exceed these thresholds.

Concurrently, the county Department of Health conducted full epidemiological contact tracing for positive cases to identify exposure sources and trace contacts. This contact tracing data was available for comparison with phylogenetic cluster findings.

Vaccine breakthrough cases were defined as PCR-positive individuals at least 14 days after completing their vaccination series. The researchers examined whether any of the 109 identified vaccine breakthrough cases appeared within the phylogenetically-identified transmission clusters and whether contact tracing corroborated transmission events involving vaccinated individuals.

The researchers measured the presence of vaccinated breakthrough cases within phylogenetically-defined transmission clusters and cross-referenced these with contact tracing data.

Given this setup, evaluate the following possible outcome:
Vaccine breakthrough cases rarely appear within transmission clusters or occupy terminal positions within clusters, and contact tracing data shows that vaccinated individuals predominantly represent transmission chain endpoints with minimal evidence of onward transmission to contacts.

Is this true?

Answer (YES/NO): NO